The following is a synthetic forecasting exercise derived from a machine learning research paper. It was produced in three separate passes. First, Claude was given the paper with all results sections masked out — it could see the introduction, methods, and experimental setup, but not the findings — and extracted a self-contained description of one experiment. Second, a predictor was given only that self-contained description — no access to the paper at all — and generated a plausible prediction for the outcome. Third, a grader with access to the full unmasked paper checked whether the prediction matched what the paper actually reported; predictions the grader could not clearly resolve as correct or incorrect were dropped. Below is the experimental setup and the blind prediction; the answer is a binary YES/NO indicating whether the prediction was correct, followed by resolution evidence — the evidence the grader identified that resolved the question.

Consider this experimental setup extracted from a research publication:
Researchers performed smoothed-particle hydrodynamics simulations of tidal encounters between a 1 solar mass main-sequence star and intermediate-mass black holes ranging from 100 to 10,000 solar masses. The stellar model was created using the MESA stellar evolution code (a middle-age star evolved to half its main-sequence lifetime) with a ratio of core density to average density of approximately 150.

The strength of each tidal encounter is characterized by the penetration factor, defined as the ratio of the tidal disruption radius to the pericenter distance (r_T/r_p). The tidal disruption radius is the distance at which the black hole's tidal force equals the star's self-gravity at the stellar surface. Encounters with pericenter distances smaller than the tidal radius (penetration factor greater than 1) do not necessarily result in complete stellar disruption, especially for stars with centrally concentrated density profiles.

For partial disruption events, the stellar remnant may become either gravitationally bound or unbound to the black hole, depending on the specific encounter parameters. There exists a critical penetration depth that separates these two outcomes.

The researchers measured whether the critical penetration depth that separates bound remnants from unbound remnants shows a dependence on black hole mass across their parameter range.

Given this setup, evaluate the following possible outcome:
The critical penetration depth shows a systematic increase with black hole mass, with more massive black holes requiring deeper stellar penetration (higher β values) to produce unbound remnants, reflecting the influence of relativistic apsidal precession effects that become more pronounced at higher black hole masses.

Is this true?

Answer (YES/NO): NO